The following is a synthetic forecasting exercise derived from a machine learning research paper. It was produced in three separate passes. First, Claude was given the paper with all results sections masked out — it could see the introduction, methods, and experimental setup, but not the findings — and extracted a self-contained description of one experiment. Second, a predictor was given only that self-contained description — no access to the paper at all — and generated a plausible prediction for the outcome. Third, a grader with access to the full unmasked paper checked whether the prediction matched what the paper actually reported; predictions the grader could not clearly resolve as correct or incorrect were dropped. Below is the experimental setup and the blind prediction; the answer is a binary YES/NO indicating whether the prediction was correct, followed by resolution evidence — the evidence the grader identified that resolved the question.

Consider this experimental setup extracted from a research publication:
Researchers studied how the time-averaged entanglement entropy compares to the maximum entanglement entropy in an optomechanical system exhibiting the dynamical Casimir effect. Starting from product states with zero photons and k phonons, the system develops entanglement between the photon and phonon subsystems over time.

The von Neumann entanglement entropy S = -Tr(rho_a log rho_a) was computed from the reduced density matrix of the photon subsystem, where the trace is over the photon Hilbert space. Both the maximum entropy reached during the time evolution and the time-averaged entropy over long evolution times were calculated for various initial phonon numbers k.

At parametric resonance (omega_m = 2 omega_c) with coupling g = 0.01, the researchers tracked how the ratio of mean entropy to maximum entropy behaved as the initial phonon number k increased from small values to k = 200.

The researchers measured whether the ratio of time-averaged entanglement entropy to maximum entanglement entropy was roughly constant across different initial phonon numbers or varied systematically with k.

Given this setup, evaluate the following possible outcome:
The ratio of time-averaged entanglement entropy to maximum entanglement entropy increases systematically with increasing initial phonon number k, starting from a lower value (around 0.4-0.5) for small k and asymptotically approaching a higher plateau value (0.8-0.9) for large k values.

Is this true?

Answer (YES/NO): NO